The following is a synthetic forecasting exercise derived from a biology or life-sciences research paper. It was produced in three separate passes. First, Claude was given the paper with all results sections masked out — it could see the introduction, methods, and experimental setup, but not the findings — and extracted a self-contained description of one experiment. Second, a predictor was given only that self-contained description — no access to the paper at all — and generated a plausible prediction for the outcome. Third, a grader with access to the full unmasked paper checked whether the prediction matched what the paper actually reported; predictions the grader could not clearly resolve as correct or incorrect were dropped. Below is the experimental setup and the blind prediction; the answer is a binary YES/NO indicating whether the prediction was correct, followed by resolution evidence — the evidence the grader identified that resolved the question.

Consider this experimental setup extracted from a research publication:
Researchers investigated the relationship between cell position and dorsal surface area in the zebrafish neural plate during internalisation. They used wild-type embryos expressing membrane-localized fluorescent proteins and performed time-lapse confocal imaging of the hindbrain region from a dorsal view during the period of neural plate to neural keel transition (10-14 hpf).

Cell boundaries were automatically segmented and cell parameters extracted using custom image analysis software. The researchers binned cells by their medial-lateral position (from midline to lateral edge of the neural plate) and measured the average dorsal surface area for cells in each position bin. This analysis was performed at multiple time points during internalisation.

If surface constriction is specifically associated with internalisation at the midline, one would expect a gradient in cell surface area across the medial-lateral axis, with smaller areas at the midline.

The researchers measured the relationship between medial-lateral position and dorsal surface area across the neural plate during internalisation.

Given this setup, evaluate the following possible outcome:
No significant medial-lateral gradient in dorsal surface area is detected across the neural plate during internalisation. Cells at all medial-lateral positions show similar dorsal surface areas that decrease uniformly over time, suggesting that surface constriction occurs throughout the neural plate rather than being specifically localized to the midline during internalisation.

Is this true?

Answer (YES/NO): NO